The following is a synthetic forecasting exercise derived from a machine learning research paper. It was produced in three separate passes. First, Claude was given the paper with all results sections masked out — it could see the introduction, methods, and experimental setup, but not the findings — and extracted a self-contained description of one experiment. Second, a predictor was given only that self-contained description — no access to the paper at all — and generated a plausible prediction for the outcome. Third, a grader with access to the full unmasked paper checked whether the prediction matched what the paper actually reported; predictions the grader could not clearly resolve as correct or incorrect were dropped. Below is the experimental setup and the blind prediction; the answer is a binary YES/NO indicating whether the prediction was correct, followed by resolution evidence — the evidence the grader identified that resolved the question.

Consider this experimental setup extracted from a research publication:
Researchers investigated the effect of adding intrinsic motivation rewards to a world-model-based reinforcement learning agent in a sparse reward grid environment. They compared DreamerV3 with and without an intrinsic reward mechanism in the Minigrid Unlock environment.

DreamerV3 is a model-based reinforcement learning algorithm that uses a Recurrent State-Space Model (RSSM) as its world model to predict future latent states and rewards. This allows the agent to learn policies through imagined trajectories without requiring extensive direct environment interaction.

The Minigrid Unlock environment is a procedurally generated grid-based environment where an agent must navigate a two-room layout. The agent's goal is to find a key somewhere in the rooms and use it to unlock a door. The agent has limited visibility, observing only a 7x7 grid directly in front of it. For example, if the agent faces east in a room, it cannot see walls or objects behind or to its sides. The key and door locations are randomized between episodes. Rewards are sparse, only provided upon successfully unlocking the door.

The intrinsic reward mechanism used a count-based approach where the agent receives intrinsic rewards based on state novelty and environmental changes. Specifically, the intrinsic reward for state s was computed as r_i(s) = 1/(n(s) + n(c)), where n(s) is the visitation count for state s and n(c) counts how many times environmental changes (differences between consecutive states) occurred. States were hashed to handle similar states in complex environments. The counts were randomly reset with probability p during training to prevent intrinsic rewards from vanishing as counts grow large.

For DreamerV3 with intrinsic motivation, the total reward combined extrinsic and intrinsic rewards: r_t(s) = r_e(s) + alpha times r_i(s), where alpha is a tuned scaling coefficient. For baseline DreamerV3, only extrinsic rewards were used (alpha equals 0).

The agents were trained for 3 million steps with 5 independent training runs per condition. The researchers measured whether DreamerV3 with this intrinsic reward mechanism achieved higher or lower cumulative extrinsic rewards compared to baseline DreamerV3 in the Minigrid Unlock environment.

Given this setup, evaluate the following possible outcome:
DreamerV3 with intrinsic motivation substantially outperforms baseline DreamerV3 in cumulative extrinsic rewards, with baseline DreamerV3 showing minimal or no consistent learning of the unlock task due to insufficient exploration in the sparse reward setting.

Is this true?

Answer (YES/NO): NO